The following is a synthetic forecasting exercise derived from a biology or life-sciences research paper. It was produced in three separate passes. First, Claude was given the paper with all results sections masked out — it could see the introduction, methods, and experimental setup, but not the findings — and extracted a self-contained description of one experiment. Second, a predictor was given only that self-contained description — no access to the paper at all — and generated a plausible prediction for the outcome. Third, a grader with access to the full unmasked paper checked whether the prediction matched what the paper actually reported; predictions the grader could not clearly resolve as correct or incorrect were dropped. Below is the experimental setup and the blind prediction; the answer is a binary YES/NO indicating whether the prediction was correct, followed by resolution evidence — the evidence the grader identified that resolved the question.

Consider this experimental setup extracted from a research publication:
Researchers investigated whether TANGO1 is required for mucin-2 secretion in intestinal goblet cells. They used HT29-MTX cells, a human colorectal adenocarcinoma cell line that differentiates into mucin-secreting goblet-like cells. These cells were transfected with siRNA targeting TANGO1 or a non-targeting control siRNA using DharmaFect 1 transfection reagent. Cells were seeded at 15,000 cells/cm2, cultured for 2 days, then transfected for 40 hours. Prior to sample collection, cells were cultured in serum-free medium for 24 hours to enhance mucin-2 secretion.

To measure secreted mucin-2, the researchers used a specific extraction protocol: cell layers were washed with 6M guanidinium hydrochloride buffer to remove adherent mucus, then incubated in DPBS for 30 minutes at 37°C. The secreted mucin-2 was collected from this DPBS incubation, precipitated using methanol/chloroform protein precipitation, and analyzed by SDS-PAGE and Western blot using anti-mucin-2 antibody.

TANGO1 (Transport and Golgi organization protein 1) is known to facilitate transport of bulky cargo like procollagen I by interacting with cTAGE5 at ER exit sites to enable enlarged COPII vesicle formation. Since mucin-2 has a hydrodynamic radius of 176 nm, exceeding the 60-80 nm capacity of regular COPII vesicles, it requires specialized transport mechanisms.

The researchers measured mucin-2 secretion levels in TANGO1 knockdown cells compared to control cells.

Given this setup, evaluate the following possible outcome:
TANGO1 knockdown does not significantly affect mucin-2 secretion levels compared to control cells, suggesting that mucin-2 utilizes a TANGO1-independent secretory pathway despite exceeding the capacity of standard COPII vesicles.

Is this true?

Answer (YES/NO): NO